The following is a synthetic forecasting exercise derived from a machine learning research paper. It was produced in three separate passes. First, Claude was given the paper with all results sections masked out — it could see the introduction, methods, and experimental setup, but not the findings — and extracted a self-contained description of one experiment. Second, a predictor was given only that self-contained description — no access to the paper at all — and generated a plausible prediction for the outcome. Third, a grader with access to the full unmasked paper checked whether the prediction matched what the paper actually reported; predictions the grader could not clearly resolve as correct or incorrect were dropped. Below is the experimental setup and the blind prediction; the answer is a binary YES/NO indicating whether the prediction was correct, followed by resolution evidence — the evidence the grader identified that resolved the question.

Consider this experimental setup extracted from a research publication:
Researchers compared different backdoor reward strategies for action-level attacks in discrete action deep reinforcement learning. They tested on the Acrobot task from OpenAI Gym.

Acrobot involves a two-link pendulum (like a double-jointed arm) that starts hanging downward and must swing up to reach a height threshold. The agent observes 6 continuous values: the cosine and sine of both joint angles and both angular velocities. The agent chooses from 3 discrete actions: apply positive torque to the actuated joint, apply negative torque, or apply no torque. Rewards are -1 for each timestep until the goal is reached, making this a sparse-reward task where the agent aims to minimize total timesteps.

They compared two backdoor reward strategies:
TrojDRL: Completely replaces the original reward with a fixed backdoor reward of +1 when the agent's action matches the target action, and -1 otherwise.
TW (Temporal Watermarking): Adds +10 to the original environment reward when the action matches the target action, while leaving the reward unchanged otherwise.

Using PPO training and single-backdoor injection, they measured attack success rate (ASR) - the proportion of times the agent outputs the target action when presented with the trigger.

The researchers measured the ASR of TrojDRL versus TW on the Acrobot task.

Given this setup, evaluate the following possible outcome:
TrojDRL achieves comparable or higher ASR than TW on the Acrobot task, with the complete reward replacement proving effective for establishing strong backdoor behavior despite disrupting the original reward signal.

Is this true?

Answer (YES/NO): NO